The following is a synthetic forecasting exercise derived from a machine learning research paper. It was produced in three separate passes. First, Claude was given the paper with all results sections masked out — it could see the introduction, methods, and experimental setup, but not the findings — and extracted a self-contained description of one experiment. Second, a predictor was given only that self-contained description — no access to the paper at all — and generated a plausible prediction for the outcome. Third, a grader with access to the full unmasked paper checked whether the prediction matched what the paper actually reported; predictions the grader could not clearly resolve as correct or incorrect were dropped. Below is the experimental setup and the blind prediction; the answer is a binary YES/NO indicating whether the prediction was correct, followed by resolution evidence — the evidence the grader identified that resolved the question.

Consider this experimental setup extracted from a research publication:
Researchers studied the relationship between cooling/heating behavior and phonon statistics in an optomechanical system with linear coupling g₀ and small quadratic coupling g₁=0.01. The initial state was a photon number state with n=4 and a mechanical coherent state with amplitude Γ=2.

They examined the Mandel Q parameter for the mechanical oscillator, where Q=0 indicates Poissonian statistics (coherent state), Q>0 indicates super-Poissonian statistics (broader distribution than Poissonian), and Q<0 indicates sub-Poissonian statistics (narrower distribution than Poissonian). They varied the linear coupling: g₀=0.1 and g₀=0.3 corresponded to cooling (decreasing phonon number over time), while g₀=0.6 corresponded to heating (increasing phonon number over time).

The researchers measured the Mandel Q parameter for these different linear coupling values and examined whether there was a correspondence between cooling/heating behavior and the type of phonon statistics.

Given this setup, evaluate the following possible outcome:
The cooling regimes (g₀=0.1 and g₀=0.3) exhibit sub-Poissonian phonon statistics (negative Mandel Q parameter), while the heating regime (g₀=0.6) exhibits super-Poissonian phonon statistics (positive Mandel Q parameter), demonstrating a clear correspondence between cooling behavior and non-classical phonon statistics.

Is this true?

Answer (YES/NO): NO